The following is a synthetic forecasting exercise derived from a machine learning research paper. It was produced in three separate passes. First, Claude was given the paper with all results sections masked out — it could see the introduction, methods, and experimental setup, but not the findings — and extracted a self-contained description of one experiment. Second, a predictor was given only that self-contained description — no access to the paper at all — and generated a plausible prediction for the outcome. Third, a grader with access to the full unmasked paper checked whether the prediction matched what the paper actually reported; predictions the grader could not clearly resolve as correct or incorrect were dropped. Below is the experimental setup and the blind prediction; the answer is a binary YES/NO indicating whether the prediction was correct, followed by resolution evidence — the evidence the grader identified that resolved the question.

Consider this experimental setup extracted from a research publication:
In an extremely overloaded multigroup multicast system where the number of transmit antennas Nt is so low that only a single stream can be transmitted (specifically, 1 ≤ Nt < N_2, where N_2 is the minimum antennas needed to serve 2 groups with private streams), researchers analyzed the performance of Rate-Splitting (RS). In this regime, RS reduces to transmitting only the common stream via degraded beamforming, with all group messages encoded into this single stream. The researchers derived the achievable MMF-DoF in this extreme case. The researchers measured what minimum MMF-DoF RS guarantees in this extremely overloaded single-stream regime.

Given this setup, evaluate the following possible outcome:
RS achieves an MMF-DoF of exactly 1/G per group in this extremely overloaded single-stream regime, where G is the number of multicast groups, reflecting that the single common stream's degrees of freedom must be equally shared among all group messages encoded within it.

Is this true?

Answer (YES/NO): YES